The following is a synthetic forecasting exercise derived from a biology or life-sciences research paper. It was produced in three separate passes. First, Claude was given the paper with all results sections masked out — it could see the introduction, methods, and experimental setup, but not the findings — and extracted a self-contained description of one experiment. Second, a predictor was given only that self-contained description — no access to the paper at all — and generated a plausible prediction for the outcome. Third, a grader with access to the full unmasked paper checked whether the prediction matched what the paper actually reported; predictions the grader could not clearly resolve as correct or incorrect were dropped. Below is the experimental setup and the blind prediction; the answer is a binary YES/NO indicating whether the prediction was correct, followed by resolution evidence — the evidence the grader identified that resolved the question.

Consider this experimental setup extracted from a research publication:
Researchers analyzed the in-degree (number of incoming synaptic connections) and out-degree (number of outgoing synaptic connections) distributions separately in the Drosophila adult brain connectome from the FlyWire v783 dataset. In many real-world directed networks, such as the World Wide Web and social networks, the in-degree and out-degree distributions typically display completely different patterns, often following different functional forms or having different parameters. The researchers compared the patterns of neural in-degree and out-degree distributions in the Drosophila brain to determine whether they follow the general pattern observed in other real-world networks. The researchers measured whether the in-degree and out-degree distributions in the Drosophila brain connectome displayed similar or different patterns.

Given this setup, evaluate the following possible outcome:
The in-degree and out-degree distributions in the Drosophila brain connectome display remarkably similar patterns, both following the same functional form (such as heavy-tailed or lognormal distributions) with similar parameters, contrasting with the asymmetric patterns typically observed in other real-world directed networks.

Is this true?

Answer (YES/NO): YES